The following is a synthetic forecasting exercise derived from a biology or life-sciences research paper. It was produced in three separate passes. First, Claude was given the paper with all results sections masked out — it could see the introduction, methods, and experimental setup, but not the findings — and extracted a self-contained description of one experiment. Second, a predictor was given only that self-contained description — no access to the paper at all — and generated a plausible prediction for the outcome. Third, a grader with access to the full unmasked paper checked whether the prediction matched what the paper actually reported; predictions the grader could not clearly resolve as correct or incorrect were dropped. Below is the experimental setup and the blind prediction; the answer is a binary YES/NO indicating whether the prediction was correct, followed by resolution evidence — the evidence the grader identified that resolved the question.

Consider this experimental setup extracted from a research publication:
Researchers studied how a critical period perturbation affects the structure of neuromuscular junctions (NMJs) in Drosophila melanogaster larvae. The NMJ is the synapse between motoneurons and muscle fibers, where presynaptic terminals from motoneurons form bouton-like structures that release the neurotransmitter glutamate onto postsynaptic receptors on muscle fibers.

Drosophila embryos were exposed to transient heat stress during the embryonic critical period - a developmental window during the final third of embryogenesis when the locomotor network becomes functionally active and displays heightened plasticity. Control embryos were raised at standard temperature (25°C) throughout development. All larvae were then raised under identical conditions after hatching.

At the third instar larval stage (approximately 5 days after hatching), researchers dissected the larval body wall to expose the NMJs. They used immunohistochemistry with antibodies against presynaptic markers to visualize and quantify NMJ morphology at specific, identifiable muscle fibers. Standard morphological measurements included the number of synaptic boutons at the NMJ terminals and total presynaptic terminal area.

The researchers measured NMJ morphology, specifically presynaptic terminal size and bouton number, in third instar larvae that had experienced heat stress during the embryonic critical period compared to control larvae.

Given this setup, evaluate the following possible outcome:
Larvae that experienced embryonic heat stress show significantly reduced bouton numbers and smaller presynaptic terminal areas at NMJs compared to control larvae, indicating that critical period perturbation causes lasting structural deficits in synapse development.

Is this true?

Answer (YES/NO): NO